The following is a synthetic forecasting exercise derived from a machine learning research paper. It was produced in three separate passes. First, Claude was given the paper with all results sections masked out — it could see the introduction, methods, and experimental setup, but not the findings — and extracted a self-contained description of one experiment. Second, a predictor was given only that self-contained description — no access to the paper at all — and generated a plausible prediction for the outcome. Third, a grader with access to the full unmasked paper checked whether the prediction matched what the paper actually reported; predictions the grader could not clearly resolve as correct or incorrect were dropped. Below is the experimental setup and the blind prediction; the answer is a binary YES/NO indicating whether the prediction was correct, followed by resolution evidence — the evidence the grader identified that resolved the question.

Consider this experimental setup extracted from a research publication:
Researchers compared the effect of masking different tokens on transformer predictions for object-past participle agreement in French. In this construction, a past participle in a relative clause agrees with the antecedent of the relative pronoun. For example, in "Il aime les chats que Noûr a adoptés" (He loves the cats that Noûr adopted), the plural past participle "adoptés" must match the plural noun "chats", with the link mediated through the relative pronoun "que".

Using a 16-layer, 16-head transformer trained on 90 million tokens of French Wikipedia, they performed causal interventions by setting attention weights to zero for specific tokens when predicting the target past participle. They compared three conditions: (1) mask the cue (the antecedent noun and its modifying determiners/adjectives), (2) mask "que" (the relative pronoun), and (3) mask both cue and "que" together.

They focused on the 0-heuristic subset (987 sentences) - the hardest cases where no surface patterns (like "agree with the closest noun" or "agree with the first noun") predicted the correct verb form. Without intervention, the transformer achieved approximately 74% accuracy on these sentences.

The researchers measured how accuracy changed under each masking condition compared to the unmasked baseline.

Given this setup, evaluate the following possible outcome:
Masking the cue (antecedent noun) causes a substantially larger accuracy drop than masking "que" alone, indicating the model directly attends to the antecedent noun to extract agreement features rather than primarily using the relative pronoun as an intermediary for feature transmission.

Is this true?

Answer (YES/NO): NO